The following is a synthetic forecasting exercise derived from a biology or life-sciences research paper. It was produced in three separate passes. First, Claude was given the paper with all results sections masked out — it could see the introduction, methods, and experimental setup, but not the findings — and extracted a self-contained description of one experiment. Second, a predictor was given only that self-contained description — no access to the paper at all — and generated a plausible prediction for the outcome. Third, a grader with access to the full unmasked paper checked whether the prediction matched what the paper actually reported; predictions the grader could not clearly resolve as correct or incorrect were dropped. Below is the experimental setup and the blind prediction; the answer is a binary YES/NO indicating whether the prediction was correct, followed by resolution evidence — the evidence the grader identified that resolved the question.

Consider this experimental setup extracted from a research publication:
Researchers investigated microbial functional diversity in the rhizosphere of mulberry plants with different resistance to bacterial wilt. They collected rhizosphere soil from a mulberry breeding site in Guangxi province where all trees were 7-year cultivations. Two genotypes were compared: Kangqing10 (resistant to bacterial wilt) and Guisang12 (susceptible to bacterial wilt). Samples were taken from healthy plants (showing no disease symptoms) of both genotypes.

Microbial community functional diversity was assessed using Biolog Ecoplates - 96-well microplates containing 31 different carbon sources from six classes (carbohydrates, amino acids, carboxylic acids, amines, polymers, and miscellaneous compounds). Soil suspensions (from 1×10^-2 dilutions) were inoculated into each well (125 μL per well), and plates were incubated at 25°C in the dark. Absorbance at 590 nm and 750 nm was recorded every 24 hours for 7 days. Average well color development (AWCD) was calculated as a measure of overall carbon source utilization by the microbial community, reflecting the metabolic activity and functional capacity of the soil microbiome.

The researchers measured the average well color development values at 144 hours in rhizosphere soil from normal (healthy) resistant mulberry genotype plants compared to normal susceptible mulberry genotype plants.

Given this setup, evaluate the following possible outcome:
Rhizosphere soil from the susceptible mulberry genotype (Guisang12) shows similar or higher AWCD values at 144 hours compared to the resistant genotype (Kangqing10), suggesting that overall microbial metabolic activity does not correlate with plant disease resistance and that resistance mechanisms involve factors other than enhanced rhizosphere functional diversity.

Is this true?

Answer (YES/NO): NO